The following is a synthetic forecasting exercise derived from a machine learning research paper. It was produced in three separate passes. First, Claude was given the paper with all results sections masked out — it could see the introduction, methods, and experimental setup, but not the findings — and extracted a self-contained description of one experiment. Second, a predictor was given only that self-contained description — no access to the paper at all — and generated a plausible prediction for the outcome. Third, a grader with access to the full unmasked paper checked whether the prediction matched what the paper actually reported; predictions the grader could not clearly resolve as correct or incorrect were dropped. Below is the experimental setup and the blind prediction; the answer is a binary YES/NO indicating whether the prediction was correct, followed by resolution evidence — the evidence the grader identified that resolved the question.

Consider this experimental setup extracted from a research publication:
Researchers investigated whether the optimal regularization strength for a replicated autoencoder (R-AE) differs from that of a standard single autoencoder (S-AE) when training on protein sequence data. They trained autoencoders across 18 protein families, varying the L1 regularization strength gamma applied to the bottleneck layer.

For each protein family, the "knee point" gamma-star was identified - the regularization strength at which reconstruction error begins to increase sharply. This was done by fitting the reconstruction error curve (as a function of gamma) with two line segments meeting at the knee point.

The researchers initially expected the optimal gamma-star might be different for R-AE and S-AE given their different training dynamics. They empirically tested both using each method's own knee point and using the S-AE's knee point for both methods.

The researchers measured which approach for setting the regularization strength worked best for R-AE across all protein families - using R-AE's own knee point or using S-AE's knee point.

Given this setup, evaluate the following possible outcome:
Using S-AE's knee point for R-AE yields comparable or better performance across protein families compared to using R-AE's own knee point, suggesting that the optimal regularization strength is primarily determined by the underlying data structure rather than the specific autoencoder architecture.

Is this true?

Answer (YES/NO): YES